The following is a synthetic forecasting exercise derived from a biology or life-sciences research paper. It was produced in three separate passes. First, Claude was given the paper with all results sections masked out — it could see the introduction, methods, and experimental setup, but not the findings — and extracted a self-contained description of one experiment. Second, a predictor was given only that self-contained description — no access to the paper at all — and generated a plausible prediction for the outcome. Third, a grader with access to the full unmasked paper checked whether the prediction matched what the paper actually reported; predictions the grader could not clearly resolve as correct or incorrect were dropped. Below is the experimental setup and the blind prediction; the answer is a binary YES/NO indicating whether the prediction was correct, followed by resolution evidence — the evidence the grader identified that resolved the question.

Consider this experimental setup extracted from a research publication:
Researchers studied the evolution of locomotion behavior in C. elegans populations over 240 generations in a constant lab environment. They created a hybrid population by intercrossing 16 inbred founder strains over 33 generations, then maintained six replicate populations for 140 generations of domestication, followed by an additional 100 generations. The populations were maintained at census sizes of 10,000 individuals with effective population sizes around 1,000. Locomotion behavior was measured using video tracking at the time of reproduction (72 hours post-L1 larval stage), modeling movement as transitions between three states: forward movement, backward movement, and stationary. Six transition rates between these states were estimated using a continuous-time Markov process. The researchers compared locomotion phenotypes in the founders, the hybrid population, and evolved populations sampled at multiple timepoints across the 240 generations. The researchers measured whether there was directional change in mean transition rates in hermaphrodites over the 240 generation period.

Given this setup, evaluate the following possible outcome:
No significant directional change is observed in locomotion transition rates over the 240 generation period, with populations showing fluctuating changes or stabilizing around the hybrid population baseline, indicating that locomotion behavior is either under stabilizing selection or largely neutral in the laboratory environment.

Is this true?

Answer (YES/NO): YES